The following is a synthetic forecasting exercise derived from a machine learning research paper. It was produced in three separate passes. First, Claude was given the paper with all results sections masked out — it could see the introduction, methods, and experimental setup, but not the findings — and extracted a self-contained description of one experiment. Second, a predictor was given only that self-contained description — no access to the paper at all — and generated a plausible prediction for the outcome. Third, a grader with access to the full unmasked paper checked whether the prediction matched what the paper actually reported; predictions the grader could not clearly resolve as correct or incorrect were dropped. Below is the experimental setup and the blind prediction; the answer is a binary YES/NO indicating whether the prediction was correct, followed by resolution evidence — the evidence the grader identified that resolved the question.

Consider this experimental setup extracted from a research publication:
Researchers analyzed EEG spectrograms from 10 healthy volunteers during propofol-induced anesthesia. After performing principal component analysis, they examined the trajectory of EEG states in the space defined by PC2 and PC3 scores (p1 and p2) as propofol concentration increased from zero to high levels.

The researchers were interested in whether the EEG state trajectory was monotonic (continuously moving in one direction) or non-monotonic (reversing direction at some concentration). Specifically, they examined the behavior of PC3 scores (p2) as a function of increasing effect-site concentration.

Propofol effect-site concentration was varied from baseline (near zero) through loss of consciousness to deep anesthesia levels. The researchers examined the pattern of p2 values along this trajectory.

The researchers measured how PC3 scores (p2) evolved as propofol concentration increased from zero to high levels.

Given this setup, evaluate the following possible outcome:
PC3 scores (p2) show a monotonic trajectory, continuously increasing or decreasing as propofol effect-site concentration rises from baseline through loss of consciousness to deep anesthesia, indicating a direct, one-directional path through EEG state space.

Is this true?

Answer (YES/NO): NO